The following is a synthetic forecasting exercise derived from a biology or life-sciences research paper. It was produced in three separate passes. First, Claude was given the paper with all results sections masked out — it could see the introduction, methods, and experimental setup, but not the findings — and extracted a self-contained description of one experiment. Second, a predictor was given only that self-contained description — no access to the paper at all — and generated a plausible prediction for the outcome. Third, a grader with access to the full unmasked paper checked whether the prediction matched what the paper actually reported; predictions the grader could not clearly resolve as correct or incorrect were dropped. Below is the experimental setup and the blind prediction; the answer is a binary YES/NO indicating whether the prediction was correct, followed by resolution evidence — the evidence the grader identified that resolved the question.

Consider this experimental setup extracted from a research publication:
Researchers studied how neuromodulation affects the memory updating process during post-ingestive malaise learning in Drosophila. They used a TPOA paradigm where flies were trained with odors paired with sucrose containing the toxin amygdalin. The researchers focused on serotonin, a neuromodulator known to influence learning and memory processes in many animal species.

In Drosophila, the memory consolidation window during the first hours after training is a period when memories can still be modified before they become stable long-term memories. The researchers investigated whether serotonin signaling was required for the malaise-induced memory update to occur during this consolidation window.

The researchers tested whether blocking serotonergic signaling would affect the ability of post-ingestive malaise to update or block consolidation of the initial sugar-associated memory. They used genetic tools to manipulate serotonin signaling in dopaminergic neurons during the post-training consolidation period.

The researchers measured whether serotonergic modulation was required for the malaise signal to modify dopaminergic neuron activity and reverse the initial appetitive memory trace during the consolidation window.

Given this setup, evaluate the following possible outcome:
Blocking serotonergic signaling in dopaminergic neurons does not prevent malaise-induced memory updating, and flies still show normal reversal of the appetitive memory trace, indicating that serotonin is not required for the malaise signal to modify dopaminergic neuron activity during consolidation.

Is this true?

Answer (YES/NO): NO